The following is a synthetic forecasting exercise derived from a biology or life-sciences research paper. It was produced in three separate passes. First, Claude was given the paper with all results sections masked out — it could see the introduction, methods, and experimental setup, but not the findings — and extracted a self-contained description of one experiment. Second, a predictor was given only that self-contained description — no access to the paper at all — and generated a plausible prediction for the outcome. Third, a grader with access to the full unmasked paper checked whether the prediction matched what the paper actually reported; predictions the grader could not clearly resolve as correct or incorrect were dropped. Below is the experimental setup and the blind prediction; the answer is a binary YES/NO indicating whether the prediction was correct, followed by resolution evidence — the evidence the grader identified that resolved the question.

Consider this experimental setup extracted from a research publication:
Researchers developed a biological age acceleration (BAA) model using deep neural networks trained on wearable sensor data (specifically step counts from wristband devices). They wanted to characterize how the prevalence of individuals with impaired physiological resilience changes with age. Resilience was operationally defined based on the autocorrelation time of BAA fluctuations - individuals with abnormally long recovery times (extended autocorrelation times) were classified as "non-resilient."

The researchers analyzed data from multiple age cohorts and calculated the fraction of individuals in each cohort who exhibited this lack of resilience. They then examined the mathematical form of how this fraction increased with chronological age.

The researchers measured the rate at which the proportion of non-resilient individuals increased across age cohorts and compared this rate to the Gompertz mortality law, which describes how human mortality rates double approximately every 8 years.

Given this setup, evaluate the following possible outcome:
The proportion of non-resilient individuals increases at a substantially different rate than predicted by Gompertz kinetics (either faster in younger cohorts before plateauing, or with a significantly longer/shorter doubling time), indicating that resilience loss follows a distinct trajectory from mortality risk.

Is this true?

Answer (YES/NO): NO